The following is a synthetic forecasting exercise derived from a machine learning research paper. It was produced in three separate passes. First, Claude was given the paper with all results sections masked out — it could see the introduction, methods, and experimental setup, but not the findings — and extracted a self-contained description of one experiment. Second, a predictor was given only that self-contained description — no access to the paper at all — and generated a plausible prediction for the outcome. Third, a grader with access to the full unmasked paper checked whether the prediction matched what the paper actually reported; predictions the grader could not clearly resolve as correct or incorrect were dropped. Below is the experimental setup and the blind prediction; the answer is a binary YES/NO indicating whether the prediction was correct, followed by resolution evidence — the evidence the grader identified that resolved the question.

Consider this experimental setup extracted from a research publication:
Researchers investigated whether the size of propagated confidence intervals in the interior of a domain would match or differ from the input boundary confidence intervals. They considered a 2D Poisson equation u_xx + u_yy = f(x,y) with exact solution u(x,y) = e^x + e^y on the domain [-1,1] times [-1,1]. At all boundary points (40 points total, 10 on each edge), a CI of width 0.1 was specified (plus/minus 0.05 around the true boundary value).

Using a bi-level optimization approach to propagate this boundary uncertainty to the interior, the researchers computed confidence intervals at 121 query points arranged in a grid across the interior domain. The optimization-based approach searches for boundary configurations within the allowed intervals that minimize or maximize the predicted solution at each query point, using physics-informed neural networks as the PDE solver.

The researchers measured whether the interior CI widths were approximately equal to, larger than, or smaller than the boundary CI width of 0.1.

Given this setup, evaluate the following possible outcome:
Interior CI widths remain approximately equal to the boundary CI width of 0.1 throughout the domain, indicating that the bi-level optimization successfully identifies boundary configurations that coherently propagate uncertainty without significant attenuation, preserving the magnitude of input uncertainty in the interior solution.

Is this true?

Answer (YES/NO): YES